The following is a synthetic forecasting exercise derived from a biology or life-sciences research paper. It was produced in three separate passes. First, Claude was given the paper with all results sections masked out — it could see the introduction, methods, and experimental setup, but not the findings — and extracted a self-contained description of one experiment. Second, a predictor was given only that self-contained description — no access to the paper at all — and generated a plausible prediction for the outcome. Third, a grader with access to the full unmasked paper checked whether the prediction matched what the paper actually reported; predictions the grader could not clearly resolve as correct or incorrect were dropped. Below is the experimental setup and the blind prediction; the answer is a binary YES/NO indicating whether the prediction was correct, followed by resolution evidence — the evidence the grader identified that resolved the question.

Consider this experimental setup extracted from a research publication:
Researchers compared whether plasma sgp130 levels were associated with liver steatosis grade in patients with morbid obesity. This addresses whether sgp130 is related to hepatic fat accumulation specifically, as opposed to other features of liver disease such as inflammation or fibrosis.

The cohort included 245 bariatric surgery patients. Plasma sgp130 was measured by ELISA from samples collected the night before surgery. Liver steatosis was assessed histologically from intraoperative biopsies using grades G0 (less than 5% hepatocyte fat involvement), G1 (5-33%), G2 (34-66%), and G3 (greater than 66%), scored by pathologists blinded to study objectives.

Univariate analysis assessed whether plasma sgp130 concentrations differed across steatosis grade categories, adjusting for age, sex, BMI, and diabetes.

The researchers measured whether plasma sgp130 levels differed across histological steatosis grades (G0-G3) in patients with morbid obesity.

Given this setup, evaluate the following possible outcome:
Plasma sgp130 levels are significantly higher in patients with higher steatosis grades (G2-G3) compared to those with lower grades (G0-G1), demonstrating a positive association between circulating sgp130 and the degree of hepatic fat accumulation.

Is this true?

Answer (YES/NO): NO